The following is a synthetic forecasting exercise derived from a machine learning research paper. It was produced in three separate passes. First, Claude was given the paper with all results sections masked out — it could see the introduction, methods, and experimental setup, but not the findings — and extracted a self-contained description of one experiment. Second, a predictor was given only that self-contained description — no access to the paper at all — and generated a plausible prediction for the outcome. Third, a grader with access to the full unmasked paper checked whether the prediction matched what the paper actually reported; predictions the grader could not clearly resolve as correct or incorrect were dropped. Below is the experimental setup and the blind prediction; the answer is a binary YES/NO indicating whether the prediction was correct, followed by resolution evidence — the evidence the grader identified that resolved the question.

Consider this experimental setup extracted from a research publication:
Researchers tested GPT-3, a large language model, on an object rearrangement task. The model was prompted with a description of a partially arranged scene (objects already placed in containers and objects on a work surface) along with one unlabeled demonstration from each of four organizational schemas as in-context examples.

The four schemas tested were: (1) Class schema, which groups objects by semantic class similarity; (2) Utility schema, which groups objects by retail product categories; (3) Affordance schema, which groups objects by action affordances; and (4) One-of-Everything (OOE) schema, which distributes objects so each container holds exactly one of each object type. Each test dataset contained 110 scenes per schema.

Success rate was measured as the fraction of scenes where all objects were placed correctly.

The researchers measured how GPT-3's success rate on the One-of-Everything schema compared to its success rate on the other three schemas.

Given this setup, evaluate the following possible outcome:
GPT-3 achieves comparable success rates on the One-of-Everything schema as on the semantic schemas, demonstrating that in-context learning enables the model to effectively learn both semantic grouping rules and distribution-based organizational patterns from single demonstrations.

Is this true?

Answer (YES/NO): NO